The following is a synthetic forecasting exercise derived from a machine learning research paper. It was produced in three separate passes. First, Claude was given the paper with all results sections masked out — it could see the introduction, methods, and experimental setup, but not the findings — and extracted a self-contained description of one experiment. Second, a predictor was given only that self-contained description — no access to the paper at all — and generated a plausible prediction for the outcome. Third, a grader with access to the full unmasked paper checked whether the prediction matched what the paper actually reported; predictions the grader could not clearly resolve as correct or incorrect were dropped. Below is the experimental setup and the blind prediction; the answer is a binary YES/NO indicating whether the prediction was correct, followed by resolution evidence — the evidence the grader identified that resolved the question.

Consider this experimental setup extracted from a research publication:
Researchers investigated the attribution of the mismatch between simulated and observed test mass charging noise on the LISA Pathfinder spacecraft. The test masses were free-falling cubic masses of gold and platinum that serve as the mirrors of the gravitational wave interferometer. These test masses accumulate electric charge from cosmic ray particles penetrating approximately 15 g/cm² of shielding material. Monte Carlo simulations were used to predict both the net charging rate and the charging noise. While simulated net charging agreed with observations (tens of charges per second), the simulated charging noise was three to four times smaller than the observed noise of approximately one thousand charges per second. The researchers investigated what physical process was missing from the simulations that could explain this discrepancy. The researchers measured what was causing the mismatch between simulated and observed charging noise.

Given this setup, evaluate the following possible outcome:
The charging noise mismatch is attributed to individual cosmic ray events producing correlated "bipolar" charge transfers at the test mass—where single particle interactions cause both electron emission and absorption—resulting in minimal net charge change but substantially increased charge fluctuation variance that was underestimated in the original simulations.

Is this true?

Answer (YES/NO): NO